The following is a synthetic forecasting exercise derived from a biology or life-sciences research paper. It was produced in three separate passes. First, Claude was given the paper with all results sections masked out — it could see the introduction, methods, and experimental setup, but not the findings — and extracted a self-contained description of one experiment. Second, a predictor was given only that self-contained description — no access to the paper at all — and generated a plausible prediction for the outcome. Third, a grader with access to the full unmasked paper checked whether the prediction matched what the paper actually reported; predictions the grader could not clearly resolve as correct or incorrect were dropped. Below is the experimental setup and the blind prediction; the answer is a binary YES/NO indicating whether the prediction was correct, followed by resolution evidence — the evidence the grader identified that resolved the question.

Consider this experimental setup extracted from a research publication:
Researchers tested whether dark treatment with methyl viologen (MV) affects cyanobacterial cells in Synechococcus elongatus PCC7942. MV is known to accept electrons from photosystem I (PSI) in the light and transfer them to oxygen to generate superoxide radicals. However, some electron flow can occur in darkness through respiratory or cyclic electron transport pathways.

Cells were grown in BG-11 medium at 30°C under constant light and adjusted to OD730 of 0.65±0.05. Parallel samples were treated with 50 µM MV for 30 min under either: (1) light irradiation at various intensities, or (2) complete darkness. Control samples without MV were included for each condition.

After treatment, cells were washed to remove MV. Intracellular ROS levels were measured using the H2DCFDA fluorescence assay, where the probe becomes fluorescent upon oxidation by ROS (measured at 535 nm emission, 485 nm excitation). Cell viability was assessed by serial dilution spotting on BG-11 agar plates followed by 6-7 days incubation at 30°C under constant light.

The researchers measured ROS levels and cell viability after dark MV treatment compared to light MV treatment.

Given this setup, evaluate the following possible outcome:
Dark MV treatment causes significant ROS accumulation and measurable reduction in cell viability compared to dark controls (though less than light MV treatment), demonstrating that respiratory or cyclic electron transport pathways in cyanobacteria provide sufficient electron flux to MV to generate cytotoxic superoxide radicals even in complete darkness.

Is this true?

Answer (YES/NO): NO